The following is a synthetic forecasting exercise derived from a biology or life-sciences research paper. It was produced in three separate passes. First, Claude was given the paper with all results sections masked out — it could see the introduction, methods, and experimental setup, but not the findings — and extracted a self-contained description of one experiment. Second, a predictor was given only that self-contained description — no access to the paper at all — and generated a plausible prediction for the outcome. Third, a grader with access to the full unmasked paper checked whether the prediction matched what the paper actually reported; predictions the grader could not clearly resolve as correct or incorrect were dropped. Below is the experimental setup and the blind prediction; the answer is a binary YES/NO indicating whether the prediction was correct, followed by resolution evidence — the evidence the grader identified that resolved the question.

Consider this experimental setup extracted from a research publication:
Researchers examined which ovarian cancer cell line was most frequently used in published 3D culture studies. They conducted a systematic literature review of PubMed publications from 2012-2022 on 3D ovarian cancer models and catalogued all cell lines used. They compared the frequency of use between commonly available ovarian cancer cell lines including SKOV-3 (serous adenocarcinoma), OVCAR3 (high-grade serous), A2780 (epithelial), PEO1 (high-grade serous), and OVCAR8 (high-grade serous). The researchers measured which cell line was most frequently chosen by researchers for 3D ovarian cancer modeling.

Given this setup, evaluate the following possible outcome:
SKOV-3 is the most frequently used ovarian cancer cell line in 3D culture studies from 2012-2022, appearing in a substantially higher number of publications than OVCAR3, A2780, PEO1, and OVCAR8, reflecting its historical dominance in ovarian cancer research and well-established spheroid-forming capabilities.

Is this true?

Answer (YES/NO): YES